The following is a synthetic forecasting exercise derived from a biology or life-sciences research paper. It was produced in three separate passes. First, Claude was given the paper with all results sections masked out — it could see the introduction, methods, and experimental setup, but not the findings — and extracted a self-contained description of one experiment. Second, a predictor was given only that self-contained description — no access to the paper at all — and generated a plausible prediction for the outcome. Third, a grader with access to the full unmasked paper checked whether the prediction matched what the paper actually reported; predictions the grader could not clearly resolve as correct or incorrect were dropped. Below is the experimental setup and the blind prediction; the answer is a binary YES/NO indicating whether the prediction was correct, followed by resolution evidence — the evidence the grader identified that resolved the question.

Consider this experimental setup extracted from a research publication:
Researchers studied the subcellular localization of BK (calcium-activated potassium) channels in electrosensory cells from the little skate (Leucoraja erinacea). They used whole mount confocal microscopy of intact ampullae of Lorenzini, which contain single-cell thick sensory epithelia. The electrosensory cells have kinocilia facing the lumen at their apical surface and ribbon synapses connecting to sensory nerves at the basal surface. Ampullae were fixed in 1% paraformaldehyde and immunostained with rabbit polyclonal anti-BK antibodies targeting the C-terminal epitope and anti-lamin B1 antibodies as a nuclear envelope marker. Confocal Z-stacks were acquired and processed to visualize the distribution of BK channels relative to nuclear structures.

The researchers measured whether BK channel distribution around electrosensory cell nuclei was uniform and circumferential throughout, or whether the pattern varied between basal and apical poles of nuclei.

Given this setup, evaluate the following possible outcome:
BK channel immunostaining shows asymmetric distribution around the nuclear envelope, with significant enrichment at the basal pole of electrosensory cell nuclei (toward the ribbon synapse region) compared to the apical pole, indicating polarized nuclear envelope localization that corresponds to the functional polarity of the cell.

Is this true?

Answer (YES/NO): NO